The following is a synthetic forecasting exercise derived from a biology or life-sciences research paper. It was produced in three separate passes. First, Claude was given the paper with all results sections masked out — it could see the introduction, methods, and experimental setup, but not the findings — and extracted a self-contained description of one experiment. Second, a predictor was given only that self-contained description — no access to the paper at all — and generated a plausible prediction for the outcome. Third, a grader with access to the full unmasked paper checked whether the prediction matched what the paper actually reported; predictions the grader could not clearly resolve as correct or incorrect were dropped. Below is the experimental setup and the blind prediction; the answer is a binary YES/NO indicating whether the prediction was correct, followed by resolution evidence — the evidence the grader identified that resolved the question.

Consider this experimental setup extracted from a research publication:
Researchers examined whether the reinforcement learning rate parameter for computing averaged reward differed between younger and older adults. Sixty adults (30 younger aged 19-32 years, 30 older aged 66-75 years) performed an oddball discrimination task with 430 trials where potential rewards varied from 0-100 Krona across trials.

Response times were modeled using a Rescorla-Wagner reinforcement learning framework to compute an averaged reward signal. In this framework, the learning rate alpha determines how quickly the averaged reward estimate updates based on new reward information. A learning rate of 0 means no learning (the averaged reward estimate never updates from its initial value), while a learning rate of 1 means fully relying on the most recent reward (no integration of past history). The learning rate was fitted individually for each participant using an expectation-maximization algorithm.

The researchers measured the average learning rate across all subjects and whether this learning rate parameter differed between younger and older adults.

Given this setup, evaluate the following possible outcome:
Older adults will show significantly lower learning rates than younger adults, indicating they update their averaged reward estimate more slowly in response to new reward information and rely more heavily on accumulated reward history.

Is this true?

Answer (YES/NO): NO